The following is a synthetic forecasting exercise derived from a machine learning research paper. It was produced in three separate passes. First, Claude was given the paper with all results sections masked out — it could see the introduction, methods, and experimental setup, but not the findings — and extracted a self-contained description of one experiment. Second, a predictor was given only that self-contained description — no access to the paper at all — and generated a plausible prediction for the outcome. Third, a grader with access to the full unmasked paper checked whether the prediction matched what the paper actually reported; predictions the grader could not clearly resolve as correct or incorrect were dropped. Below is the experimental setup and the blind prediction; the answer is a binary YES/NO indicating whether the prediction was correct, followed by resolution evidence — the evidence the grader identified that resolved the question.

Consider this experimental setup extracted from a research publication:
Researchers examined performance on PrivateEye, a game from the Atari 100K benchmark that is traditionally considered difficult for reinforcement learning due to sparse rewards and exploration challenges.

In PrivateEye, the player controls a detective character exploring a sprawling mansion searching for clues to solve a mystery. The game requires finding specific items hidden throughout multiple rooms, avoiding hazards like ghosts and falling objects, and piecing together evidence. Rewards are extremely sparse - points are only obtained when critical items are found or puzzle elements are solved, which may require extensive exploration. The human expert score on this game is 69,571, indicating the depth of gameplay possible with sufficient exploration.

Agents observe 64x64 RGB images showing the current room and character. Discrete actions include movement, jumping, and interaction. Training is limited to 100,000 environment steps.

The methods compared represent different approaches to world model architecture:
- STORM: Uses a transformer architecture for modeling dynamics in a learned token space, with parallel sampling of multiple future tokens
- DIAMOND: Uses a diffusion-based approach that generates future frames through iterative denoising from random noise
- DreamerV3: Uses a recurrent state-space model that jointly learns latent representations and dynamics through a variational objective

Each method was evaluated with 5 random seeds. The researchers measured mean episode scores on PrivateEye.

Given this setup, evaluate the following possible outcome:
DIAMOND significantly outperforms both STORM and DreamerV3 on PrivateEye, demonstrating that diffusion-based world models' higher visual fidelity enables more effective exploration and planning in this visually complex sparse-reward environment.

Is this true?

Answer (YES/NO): NO